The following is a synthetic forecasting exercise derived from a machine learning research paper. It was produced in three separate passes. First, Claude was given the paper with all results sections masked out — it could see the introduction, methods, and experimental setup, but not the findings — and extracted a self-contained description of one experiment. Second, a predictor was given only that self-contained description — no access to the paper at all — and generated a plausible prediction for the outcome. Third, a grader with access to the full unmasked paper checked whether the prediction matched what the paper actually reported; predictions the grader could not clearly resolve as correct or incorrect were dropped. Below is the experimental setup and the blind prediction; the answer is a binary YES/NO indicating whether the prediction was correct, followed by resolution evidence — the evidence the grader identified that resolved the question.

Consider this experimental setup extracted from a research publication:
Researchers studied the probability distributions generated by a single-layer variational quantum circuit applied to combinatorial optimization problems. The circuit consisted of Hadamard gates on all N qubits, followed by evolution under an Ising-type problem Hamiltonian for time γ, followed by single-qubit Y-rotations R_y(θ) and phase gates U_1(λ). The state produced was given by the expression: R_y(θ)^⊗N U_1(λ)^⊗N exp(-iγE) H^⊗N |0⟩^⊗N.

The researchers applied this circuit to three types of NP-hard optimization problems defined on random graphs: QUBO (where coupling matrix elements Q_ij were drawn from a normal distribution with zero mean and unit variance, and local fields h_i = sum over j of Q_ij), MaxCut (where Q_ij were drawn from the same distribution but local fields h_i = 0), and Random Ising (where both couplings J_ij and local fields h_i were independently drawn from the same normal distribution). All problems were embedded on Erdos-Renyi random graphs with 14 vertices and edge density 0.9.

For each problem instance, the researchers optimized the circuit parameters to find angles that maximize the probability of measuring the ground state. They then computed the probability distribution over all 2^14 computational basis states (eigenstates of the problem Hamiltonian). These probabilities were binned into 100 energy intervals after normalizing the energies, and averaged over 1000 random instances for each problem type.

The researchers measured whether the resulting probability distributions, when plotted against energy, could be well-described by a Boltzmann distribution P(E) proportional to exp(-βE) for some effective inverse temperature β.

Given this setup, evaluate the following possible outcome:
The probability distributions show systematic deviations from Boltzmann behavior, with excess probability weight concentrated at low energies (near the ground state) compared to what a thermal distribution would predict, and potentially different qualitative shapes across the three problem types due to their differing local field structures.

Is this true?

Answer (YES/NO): NO